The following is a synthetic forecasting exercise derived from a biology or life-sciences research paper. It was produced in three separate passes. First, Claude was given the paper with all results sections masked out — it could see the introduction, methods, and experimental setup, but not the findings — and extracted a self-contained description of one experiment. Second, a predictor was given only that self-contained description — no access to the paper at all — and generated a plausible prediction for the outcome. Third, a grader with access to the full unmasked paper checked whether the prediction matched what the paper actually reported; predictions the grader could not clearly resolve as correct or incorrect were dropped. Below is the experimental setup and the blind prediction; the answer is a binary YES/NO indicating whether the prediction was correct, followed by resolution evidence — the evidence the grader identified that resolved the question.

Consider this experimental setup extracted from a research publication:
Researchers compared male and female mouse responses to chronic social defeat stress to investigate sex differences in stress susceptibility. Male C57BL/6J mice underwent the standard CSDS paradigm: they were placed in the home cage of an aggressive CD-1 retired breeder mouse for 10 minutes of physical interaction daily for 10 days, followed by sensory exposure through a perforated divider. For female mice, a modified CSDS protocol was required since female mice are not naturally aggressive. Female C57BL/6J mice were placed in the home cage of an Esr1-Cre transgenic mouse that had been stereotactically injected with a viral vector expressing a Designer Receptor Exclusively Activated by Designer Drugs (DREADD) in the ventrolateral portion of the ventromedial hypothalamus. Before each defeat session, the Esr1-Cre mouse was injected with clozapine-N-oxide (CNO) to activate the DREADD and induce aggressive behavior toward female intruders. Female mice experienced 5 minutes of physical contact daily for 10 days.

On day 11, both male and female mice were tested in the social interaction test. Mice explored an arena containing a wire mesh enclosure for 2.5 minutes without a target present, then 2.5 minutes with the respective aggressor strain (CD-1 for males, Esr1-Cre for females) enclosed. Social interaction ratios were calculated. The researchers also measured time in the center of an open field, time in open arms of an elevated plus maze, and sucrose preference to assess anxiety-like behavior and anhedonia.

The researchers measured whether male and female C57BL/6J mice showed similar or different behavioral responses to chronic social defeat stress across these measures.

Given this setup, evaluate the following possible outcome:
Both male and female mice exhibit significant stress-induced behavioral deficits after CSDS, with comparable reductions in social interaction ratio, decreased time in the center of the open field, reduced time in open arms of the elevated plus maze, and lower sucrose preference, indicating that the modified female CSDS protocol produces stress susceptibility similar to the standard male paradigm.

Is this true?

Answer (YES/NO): NO